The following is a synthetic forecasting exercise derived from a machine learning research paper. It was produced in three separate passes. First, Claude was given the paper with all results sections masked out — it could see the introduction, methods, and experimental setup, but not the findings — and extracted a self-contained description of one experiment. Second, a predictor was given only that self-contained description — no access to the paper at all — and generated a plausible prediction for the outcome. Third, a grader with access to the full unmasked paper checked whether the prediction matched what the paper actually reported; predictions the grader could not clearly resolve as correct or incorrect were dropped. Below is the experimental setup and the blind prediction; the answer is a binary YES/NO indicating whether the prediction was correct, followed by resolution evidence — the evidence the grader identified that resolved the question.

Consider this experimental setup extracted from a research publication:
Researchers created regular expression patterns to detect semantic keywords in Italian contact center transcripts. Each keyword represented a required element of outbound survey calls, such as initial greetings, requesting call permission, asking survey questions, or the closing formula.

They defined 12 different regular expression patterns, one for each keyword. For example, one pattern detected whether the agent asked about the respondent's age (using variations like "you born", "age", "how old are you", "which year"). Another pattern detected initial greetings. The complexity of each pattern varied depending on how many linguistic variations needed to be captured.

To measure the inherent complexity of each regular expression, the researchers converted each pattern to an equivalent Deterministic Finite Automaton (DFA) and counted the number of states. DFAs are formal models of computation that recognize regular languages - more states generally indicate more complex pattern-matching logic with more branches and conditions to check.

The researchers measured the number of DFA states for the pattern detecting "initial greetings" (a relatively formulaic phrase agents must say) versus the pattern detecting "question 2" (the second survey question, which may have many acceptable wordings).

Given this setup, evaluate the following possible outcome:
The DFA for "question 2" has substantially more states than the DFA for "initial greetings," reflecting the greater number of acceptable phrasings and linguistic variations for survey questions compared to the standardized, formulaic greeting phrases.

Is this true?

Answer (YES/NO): YES